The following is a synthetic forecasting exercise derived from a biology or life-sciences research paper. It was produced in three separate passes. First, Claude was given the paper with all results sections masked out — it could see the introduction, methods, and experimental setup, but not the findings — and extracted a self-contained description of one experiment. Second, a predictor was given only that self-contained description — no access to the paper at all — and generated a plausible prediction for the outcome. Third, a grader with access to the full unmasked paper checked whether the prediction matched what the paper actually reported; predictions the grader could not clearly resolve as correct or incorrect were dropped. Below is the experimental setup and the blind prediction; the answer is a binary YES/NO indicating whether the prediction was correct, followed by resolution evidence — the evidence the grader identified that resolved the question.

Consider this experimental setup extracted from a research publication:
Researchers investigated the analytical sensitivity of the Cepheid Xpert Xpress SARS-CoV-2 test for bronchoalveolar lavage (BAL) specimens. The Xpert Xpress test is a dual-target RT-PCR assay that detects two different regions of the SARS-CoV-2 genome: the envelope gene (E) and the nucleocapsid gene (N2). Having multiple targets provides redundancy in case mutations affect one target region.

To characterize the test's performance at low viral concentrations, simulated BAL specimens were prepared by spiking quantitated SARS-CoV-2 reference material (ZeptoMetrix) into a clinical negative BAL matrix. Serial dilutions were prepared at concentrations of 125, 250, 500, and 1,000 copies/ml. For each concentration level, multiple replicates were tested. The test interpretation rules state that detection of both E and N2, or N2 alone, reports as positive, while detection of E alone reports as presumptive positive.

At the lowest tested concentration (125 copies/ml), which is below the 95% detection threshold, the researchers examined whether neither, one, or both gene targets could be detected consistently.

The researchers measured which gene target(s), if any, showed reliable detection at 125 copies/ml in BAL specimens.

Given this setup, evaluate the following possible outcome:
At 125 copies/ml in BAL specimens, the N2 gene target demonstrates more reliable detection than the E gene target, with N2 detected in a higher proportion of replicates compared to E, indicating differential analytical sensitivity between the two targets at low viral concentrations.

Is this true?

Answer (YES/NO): YES